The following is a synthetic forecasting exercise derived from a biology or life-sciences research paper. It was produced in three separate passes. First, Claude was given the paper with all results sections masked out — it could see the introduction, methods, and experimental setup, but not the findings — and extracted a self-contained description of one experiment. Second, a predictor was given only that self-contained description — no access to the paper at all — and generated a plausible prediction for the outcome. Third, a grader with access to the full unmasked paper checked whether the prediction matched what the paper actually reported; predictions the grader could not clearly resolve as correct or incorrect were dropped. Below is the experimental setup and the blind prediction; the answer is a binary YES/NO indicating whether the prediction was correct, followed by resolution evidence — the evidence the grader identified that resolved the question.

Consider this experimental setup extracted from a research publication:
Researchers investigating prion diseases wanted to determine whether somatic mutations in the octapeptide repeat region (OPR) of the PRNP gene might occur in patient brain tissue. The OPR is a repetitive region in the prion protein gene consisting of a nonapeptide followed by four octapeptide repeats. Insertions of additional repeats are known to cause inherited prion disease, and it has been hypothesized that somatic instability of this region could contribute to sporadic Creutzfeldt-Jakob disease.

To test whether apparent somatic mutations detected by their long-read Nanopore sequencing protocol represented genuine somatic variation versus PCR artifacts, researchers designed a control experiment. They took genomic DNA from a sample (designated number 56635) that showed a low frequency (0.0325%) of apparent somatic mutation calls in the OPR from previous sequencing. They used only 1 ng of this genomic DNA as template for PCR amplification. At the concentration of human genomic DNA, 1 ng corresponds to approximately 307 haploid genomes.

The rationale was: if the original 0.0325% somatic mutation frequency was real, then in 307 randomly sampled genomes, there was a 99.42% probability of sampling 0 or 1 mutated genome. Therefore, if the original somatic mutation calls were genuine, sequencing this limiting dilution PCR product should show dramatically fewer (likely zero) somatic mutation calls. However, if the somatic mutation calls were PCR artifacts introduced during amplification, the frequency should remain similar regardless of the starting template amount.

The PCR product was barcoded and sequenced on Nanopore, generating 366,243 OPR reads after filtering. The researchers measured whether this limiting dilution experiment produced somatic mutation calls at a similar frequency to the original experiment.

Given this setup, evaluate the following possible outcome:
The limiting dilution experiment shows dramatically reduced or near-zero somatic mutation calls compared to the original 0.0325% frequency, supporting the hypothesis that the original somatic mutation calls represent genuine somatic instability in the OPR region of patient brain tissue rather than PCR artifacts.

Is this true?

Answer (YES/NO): NO